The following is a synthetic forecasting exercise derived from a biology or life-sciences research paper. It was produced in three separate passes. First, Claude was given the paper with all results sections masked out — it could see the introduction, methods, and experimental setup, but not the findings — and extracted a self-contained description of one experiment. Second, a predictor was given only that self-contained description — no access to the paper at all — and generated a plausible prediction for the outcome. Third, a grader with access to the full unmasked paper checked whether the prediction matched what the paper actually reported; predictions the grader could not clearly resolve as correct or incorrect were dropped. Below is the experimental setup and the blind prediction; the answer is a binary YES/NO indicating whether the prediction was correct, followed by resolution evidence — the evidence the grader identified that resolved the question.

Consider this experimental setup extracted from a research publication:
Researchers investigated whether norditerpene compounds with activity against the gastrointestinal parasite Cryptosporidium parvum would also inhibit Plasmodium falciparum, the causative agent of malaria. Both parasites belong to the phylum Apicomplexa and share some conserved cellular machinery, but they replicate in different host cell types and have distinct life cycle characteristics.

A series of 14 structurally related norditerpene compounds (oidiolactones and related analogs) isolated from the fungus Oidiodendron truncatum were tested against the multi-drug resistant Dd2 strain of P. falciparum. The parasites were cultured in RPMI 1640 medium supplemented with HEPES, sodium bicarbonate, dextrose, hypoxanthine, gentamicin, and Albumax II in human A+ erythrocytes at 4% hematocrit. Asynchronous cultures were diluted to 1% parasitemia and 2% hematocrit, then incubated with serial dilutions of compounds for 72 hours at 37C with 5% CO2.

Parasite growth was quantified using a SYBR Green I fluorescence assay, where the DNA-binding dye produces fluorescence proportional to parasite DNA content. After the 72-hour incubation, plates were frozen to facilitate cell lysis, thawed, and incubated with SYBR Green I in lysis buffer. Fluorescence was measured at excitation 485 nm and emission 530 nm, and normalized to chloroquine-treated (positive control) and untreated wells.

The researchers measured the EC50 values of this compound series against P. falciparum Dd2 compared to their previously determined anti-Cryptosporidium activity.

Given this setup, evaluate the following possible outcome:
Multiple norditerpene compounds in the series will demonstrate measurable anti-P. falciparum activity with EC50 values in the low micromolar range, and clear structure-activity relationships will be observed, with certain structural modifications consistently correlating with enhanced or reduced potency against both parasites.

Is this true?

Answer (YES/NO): NO